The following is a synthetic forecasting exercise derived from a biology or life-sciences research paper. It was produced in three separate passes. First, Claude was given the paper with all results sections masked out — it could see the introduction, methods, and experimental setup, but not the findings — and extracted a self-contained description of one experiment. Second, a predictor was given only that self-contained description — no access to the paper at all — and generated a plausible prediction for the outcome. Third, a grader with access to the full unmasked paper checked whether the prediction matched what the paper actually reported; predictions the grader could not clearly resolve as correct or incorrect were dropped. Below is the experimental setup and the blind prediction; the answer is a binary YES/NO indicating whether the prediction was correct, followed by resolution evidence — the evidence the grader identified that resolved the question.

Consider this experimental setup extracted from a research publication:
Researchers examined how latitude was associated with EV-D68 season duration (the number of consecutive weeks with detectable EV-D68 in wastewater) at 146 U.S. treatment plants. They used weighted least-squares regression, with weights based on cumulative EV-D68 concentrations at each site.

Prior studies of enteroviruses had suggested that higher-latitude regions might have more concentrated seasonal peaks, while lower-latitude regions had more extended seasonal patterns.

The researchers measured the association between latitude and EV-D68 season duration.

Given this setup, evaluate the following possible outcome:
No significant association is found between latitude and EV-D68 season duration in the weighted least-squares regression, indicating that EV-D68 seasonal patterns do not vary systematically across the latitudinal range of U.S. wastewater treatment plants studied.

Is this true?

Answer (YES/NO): NO